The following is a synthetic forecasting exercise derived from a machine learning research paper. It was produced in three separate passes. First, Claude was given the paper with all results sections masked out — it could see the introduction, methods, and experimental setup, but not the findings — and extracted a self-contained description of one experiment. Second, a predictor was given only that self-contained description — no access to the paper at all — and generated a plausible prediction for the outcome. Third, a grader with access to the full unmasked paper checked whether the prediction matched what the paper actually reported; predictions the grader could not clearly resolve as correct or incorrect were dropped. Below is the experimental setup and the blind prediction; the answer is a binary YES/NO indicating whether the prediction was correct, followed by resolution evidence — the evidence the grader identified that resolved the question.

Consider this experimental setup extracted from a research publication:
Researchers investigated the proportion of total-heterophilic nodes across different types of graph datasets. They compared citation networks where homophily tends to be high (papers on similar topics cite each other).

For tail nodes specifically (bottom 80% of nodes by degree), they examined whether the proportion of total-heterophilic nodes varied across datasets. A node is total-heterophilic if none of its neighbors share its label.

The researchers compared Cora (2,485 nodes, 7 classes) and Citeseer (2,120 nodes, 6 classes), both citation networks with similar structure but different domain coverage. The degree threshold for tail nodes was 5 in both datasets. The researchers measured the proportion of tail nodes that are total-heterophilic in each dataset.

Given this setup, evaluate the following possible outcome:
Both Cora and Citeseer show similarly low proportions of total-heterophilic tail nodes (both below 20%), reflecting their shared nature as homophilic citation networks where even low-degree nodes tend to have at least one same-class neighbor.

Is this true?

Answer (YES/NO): NO